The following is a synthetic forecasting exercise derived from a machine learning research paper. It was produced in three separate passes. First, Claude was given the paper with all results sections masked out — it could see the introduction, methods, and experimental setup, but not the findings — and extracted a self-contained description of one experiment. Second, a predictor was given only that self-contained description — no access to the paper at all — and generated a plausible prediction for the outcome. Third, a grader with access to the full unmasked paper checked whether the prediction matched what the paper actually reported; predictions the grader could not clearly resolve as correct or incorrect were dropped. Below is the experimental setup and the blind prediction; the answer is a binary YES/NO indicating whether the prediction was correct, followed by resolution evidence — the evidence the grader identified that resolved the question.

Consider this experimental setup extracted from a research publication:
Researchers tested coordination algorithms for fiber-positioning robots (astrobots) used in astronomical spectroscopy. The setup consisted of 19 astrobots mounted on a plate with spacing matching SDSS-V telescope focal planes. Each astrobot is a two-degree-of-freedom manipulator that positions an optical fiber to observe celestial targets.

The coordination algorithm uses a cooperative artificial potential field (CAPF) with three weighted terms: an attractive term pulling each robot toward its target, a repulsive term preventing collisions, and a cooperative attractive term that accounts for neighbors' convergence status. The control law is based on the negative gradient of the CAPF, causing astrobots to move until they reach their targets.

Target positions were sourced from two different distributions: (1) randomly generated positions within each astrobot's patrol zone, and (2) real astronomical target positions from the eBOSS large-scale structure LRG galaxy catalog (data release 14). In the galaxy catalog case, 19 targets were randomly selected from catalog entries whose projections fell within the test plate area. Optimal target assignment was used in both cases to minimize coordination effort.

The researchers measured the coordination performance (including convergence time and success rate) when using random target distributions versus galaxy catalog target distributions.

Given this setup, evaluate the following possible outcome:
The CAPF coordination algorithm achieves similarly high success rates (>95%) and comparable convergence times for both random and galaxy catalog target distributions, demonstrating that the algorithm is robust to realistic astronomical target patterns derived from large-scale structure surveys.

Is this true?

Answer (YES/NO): YES